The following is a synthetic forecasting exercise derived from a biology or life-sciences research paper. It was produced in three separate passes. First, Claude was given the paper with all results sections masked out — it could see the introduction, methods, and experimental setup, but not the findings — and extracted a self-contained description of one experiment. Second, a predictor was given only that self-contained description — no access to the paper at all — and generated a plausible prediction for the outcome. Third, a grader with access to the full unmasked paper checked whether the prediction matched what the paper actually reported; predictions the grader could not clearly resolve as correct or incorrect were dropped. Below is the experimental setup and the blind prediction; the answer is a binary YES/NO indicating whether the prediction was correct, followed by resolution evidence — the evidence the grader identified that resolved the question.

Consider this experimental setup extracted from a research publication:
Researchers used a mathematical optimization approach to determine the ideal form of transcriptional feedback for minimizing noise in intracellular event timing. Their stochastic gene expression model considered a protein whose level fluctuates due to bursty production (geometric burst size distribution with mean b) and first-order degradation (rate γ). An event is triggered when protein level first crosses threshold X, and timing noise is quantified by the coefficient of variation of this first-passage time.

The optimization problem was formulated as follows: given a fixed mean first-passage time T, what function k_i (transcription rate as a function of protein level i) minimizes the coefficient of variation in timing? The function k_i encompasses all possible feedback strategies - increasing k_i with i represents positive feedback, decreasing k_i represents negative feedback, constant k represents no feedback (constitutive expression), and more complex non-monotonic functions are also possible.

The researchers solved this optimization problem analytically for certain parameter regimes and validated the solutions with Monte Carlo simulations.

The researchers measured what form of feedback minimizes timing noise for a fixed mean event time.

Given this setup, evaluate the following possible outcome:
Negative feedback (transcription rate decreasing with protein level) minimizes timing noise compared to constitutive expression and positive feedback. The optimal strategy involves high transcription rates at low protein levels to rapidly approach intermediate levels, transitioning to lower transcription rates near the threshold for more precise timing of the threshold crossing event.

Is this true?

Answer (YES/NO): NO